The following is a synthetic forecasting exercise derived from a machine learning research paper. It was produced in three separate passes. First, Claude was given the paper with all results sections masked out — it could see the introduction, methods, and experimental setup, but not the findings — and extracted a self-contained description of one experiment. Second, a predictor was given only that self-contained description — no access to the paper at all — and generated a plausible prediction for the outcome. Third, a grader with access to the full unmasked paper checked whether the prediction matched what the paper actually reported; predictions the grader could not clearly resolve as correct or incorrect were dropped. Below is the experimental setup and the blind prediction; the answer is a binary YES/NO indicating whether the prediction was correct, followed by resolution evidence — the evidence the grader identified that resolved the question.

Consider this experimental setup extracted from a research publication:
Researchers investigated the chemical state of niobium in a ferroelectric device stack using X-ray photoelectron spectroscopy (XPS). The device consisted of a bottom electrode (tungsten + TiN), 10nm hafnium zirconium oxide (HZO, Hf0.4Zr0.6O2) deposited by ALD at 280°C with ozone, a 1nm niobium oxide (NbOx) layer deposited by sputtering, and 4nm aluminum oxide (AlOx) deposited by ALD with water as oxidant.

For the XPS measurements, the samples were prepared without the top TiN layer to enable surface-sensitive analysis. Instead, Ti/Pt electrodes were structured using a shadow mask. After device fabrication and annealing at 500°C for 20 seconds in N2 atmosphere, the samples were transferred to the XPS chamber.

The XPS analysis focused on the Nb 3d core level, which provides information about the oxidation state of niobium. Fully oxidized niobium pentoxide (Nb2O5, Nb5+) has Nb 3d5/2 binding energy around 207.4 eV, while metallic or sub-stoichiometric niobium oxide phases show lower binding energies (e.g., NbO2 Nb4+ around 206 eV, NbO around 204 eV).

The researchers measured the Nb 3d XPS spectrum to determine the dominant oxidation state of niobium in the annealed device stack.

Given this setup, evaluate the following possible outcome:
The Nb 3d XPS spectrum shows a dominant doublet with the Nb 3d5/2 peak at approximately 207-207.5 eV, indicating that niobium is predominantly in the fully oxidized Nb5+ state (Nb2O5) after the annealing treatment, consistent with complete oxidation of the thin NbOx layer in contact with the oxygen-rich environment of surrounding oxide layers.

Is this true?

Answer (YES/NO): YES